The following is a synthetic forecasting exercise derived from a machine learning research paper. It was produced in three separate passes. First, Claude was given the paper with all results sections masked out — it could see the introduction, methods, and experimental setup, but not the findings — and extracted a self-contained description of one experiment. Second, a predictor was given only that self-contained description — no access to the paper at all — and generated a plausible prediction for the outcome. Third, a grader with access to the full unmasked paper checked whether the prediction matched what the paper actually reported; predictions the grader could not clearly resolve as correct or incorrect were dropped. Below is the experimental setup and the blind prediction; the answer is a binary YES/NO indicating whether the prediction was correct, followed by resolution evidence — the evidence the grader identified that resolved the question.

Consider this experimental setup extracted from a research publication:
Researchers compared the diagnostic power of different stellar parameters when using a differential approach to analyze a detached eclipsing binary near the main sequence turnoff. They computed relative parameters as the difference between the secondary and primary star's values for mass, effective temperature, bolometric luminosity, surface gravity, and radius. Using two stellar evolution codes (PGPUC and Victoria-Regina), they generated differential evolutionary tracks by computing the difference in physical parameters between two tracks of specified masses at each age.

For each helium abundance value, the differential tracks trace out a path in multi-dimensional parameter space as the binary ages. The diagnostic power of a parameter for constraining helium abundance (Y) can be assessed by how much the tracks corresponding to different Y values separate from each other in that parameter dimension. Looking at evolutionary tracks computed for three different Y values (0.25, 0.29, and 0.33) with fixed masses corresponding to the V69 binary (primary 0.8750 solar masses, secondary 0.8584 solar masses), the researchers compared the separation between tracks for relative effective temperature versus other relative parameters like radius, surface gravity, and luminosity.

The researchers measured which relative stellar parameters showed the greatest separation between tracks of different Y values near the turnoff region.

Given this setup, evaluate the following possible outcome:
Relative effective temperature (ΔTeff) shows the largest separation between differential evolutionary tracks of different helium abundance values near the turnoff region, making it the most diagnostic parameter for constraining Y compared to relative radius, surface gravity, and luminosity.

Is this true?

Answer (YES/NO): NO